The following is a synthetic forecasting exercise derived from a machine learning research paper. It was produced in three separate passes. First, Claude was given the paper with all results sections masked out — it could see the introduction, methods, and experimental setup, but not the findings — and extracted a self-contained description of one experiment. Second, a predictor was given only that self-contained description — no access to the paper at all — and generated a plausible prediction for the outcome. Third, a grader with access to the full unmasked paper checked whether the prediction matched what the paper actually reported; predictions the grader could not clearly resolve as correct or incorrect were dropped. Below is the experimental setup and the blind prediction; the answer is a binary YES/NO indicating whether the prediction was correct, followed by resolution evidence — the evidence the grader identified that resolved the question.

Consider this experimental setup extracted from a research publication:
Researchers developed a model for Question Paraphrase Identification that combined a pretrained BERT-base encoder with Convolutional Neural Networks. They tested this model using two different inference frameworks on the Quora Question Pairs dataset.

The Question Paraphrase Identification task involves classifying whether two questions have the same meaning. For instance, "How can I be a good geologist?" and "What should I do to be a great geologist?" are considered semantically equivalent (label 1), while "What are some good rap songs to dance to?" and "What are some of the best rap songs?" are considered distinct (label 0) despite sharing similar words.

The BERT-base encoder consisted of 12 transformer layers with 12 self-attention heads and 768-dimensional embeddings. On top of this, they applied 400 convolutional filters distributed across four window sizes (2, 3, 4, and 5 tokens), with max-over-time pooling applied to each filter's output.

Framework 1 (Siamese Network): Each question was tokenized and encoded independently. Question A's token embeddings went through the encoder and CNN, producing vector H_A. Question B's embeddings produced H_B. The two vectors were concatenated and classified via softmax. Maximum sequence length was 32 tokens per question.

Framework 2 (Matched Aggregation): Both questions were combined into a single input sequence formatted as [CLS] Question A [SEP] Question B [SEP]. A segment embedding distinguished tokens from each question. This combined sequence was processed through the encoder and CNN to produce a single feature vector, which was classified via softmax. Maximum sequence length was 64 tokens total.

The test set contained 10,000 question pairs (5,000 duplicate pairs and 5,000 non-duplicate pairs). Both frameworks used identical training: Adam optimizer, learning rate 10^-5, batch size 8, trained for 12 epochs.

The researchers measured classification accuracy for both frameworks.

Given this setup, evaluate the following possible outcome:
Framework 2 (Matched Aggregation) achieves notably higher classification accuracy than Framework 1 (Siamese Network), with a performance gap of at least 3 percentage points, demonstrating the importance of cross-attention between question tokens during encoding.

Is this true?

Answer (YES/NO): YES